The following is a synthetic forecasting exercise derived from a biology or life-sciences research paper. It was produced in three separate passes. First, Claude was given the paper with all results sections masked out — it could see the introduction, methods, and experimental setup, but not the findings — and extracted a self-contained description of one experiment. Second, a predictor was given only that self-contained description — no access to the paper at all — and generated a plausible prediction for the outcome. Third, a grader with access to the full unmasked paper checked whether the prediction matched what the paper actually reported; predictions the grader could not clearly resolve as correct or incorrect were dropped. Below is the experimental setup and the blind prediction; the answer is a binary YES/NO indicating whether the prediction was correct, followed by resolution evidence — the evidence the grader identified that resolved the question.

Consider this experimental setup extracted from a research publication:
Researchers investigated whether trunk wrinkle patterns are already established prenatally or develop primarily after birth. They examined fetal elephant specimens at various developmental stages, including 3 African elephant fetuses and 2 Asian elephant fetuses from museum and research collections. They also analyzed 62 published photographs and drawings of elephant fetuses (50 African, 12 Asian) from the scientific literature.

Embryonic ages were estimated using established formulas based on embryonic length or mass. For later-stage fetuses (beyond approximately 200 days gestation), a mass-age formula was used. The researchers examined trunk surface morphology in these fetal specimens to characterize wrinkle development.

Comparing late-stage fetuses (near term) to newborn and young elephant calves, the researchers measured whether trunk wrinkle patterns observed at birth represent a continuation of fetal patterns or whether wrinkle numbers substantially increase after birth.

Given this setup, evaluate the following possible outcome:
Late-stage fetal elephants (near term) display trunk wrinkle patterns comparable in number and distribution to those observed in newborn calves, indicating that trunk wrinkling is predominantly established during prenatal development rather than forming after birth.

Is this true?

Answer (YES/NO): NO